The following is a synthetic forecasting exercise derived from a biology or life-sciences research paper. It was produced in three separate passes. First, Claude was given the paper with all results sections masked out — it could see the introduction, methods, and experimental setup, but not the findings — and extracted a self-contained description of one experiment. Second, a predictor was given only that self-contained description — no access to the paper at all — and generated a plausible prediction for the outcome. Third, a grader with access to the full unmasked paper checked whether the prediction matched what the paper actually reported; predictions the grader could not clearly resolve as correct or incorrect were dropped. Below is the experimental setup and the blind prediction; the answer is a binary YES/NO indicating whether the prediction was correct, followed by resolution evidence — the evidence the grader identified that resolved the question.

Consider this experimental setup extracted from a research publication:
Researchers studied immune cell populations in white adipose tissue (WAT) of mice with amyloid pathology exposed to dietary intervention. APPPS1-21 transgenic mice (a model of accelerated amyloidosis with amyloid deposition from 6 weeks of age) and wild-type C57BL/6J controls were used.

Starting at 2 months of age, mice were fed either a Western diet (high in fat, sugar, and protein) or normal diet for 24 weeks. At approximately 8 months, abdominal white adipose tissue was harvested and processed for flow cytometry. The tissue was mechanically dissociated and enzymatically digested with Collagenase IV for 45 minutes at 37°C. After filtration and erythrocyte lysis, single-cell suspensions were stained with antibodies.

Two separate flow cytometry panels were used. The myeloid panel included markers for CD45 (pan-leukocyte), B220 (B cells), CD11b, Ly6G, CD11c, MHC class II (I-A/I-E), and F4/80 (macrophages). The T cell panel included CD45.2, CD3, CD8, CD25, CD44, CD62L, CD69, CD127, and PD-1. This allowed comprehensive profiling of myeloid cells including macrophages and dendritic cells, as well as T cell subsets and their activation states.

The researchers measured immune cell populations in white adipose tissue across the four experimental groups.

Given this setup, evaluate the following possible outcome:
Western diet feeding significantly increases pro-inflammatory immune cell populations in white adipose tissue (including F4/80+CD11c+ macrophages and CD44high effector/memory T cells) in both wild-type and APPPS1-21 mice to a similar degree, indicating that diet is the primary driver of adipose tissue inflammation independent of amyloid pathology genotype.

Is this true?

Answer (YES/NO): NO